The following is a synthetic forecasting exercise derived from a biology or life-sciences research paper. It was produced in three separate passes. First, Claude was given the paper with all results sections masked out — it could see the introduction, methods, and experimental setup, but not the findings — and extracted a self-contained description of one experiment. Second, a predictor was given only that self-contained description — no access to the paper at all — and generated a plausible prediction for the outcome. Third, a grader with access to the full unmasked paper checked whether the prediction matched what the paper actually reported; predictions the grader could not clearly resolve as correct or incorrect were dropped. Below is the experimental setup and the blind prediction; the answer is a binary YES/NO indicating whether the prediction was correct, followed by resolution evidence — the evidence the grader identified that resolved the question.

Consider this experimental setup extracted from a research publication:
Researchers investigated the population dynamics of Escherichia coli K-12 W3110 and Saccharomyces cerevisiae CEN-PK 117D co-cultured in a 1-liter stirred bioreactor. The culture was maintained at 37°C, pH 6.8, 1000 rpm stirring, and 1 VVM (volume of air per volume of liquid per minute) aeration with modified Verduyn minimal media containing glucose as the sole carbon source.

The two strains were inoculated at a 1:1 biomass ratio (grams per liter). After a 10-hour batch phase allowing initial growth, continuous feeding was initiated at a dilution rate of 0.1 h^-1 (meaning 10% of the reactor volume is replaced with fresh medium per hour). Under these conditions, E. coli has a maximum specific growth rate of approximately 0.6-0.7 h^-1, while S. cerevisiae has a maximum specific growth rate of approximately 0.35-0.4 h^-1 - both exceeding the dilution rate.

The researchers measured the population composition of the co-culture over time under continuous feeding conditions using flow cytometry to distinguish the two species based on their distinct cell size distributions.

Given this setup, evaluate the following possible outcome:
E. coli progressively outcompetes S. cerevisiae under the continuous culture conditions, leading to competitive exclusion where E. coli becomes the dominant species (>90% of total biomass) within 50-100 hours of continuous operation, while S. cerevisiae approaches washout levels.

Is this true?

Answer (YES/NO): YES